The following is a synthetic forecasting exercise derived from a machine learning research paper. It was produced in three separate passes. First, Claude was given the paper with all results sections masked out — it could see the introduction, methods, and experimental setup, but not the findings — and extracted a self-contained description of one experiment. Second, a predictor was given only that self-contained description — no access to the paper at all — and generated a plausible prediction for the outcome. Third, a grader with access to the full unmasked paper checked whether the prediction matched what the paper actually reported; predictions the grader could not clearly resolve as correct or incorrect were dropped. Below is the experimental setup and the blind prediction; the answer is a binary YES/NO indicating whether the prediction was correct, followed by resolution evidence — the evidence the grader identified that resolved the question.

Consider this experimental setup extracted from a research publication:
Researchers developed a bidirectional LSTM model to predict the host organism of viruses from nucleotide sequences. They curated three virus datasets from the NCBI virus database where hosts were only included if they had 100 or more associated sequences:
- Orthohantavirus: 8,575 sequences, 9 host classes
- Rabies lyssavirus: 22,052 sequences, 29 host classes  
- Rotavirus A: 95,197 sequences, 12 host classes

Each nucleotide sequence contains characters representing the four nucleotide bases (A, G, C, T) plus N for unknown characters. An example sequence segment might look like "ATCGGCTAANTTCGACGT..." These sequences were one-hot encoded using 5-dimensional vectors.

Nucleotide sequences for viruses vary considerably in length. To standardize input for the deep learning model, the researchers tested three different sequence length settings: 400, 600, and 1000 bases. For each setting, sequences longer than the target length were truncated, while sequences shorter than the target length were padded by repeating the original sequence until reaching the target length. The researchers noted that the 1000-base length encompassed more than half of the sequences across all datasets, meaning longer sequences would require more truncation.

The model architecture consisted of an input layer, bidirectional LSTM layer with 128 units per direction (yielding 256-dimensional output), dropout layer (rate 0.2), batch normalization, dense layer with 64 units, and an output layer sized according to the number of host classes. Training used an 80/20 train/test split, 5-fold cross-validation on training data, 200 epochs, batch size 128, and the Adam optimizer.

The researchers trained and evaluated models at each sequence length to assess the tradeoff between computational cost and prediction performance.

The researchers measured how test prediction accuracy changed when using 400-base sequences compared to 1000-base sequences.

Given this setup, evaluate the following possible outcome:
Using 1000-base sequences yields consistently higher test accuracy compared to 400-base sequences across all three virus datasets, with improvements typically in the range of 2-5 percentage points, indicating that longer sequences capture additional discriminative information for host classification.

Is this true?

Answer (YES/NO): NO